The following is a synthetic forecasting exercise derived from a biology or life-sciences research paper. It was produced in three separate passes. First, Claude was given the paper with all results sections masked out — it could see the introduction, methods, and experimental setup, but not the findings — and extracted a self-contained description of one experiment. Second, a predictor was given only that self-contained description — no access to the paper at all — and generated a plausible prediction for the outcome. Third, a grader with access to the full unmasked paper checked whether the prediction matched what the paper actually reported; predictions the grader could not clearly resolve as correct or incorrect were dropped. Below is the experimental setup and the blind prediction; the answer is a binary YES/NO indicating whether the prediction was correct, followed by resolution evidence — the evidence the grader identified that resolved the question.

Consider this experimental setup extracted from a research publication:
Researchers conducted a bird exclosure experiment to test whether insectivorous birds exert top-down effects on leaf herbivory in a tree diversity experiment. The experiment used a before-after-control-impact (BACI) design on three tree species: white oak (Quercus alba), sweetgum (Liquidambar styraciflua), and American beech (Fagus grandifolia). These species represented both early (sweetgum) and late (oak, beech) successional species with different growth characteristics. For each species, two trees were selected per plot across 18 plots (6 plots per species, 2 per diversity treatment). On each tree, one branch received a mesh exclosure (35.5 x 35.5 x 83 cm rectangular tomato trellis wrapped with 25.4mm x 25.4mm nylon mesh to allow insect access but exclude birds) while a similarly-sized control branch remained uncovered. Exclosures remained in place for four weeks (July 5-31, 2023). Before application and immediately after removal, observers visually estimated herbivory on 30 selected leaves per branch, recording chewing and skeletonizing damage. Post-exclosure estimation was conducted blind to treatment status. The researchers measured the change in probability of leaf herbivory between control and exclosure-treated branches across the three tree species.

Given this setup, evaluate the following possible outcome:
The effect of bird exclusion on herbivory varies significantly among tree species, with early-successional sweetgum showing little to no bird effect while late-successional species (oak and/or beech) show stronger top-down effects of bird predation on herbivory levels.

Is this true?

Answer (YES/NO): NO